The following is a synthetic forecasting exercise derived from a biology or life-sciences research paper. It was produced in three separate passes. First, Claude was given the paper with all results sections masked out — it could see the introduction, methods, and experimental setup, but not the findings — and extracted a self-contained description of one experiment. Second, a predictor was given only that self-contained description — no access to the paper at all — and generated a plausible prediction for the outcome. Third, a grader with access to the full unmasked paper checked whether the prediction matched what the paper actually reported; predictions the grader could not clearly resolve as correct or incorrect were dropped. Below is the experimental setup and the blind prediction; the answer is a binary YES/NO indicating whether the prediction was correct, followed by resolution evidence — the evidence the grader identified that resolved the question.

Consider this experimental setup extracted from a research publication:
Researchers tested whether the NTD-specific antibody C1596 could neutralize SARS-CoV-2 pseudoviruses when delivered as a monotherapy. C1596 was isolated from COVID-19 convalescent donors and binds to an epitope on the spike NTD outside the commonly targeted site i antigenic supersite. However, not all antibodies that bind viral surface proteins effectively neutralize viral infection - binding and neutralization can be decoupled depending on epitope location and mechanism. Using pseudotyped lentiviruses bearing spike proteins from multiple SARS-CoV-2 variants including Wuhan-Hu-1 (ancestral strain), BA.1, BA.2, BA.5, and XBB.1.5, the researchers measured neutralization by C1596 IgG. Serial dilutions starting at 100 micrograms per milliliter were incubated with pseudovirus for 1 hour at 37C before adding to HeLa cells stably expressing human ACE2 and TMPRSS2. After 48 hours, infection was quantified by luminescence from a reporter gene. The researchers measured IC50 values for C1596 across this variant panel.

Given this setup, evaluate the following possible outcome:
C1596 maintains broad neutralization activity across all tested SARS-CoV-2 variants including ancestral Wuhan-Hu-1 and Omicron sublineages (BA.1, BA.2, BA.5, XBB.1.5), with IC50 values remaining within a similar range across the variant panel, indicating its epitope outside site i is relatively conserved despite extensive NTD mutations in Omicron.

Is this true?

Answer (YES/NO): NO